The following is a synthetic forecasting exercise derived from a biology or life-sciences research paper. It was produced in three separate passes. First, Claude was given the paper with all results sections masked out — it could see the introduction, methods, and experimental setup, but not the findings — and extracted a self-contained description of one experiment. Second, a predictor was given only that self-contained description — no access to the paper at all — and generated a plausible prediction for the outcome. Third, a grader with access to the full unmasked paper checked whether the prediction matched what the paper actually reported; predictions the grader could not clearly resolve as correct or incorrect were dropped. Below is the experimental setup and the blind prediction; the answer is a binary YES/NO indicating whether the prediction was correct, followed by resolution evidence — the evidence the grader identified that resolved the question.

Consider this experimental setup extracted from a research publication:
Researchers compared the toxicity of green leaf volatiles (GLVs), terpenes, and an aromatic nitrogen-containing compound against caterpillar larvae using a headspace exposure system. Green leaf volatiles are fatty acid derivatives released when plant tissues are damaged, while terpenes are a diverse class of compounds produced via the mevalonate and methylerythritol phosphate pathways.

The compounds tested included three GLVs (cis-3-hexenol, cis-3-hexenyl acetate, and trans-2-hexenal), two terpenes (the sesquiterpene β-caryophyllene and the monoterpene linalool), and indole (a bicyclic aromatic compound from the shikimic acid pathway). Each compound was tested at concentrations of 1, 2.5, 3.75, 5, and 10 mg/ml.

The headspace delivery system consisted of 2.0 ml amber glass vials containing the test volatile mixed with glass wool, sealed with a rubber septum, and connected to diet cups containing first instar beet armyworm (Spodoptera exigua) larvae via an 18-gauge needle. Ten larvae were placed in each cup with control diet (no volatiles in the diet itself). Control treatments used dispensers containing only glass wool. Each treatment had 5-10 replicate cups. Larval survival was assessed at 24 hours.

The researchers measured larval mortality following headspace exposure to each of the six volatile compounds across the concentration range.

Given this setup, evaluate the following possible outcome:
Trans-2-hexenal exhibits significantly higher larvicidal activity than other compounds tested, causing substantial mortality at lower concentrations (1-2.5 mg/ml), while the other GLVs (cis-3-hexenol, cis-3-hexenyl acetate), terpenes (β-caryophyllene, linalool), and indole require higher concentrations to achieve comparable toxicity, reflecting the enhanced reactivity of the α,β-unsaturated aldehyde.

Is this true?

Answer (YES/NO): NO